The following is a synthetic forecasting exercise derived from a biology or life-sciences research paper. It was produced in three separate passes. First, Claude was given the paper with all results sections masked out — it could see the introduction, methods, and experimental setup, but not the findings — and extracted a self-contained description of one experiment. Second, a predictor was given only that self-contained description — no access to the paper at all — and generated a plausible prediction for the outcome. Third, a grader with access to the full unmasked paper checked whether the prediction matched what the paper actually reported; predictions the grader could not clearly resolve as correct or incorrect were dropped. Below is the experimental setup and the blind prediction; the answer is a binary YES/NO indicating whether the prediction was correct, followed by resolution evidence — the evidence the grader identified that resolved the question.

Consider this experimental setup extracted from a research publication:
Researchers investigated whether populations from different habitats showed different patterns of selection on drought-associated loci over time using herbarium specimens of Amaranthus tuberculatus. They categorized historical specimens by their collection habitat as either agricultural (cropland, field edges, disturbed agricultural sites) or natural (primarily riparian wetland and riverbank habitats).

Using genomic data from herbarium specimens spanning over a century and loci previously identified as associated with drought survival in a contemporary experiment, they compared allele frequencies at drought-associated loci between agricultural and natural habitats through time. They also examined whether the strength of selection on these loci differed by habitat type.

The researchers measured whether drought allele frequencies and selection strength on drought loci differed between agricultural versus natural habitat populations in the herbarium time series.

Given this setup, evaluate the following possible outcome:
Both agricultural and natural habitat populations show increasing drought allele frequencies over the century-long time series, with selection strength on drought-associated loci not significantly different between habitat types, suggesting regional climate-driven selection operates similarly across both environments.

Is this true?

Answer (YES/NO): NO